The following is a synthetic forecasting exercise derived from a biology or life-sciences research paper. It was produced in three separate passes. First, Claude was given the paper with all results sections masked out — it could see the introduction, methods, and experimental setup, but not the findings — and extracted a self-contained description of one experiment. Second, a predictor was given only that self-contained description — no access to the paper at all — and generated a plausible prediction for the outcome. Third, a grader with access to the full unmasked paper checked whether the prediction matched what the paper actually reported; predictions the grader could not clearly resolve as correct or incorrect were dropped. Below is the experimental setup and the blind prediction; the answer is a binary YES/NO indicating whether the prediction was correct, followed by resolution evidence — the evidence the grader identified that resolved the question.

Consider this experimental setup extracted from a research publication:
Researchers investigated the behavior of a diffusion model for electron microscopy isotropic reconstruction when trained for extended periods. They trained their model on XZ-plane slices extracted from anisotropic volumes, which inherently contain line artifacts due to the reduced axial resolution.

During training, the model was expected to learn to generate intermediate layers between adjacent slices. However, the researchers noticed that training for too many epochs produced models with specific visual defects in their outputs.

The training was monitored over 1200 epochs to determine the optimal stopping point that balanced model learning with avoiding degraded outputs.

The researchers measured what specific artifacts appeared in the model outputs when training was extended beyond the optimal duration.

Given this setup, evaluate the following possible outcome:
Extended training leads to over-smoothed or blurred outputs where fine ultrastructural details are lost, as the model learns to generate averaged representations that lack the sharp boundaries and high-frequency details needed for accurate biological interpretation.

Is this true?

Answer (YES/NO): NO